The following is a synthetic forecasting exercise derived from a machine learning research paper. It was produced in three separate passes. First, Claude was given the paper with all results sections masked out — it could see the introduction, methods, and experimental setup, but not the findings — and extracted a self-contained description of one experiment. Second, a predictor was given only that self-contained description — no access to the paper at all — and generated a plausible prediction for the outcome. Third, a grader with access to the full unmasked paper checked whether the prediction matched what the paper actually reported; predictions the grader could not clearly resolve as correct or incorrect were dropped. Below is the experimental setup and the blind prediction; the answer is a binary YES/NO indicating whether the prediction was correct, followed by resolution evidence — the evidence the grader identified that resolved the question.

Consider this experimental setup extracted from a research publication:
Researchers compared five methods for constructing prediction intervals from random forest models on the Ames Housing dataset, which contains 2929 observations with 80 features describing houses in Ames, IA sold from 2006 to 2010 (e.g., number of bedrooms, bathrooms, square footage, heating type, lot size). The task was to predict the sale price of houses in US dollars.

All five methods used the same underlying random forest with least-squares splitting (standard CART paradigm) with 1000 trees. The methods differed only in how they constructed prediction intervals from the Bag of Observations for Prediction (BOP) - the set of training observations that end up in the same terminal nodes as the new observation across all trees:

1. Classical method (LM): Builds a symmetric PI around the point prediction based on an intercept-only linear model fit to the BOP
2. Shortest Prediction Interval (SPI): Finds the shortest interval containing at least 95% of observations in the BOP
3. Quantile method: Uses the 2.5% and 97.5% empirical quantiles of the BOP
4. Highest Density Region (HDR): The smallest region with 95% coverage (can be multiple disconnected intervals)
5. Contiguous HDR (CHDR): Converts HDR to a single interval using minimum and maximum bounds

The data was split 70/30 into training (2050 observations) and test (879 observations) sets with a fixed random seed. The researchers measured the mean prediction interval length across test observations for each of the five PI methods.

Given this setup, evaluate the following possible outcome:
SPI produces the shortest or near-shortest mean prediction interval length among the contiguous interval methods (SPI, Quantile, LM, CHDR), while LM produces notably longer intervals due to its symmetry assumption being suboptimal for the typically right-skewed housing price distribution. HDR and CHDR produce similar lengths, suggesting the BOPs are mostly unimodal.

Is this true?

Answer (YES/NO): NO